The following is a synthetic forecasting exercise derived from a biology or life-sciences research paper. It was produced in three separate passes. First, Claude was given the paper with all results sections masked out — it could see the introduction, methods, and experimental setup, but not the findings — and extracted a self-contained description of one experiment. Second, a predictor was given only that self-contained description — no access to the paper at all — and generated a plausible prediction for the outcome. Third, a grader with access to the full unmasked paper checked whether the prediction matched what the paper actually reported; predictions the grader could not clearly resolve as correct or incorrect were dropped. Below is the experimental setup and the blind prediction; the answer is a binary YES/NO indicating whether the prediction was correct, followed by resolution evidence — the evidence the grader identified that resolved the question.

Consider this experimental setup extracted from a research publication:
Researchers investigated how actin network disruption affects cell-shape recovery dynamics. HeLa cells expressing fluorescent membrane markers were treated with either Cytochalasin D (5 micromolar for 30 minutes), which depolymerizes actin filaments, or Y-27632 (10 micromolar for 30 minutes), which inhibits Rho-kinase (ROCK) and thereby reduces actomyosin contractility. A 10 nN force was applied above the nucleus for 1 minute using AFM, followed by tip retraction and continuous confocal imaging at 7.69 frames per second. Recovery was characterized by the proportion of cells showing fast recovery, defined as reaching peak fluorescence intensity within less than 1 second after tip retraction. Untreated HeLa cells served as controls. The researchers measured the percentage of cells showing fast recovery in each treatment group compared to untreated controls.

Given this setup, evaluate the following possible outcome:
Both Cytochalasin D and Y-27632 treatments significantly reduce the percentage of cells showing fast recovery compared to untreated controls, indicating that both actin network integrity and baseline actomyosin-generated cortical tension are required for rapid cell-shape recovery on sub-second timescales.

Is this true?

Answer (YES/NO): YES